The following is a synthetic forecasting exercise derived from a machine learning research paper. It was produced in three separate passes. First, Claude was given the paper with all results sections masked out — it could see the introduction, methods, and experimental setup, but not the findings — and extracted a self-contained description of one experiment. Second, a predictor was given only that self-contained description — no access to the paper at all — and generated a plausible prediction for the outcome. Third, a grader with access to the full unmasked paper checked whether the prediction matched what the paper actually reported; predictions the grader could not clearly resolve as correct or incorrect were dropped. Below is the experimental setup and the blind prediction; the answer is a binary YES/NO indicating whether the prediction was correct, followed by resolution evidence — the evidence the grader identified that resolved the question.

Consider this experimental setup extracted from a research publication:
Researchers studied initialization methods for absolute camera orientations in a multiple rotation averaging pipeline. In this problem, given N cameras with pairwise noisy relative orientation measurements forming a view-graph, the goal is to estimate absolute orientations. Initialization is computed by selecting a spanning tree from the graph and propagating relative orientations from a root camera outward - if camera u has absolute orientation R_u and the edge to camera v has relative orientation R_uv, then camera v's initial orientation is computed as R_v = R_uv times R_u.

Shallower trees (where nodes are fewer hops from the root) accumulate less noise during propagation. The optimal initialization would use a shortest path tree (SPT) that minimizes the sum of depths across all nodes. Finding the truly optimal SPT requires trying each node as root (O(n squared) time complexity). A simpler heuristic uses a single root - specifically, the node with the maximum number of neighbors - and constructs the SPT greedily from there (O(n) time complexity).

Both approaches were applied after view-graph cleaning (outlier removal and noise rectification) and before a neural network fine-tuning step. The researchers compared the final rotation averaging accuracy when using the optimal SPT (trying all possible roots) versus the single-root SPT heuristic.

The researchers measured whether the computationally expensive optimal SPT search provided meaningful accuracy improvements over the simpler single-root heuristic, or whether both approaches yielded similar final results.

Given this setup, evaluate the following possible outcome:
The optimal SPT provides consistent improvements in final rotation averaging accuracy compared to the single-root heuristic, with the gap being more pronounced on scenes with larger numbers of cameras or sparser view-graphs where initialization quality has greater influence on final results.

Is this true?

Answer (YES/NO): NO